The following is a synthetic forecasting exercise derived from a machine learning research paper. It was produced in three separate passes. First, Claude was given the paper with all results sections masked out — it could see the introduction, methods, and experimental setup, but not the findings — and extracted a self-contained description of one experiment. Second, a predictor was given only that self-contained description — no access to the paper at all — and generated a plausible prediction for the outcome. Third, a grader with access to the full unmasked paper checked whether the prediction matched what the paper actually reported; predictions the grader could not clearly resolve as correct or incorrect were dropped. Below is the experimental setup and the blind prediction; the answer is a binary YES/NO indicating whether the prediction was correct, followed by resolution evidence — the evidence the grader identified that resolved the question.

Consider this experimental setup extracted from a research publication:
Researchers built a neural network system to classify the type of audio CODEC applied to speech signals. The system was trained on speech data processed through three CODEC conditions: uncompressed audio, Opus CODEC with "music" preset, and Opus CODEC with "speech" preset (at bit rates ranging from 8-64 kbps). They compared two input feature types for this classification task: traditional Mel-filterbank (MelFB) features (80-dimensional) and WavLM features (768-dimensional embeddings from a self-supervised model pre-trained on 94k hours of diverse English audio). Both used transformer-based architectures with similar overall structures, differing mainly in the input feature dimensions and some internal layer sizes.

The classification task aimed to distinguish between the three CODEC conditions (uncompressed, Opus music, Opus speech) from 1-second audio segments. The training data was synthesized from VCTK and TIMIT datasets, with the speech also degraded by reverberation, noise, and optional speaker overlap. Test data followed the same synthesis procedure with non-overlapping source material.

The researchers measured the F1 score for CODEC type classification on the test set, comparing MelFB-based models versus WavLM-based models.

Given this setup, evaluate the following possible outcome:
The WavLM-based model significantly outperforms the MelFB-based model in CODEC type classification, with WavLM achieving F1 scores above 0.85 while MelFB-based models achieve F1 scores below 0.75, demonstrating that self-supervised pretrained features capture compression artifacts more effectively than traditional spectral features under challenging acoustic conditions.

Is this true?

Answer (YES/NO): NO